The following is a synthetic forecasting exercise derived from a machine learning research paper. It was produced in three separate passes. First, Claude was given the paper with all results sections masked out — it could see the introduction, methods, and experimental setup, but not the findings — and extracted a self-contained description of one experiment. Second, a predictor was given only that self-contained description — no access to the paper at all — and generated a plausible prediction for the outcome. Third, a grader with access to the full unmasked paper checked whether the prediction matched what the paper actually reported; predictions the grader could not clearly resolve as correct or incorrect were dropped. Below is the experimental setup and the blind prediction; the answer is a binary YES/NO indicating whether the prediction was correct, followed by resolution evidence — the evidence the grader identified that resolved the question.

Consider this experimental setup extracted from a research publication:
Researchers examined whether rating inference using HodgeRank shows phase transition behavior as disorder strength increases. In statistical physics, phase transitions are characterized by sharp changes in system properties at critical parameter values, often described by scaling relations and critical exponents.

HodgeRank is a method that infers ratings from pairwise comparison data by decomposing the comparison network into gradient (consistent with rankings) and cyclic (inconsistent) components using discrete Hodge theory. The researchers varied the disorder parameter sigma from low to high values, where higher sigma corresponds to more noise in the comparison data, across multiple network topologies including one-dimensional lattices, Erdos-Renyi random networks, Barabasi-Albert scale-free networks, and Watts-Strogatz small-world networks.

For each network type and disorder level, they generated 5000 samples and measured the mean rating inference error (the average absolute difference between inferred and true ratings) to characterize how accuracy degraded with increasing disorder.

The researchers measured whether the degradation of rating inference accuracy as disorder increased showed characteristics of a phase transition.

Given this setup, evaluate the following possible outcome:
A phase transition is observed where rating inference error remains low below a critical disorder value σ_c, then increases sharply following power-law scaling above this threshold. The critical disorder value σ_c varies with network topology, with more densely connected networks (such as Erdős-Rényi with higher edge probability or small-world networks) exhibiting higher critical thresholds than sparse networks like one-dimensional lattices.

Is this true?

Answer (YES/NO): NO